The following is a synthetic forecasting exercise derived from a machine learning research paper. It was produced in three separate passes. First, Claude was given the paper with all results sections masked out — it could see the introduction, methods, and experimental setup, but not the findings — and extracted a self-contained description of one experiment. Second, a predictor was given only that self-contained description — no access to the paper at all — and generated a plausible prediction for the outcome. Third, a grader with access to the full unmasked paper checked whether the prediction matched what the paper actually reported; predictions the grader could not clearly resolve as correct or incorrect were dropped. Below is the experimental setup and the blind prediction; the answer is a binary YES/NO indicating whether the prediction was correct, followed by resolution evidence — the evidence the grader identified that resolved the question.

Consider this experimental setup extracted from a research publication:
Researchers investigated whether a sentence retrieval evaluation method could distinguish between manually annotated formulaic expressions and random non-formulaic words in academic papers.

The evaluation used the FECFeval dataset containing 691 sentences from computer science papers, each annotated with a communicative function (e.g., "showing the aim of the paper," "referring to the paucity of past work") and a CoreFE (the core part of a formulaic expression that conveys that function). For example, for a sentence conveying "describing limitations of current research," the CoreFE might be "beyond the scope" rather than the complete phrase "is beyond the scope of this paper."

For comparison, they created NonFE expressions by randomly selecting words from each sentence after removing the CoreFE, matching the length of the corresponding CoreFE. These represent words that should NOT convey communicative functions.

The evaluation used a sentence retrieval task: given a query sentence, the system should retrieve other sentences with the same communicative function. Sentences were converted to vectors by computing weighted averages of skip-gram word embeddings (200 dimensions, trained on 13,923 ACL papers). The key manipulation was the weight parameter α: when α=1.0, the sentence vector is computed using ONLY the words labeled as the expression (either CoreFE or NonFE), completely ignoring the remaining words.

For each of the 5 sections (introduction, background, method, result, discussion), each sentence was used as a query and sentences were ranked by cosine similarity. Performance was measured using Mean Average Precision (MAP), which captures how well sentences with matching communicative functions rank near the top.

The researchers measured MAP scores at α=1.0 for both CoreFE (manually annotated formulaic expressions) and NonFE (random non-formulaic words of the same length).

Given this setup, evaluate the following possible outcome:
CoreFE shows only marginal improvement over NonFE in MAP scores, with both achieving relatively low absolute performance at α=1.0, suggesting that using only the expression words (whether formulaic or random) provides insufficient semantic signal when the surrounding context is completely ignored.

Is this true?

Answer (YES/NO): NO